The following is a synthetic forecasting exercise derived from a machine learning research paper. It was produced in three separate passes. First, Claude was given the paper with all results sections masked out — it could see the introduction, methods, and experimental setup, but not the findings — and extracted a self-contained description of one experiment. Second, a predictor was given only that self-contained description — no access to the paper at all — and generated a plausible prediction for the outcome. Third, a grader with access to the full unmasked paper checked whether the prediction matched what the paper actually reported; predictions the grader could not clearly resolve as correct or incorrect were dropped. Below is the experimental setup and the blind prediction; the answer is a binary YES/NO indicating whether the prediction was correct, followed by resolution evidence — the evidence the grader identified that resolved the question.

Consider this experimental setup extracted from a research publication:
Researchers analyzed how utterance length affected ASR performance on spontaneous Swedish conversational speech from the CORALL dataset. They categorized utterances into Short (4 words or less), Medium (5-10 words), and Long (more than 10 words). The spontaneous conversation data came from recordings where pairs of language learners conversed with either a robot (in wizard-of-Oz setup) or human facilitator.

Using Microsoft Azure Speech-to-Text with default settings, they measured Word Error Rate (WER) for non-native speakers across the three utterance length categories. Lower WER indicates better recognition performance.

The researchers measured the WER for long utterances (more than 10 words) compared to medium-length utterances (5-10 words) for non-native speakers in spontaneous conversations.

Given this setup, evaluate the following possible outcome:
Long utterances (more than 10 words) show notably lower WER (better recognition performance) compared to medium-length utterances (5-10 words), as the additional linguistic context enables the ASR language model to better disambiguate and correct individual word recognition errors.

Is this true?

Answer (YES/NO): NO